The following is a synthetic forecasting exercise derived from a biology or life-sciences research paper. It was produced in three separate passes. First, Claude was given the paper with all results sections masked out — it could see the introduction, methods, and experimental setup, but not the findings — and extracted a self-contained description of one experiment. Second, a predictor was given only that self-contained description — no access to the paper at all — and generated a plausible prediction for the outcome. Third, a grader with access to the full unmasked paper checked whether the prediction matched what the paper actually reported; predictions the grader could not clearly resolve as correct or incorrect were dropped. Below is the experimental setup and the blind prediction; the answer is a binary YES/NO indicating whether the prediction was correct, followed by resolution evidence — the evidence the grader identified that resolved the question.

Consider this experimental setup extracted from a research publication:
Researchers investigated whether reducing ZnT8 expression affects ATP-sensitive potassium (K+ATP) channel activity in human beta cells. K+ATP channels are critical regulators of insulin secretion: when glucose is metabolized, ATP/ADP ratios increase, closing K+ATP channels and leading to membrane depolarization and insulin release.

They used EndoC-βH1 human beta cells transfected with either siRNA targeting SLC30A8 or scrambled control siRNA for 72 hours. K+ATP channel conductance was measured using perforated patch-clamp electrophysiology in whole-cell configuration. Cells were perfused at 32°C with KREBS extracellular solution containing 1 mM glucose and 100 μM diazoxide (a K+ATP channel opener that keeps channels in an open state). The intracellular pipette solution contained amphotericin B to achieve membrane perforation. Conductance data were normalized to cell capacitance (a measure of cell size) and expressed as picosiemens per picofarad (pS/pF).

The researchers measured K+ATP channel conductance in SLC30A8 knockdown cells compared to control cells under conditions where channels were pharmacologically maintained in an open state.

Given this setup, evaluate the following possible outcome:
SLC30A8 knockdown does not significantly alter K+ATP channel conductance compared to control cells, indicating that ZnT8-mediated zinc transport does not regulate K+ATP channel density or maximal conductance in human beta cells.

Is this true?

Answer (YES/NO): NO